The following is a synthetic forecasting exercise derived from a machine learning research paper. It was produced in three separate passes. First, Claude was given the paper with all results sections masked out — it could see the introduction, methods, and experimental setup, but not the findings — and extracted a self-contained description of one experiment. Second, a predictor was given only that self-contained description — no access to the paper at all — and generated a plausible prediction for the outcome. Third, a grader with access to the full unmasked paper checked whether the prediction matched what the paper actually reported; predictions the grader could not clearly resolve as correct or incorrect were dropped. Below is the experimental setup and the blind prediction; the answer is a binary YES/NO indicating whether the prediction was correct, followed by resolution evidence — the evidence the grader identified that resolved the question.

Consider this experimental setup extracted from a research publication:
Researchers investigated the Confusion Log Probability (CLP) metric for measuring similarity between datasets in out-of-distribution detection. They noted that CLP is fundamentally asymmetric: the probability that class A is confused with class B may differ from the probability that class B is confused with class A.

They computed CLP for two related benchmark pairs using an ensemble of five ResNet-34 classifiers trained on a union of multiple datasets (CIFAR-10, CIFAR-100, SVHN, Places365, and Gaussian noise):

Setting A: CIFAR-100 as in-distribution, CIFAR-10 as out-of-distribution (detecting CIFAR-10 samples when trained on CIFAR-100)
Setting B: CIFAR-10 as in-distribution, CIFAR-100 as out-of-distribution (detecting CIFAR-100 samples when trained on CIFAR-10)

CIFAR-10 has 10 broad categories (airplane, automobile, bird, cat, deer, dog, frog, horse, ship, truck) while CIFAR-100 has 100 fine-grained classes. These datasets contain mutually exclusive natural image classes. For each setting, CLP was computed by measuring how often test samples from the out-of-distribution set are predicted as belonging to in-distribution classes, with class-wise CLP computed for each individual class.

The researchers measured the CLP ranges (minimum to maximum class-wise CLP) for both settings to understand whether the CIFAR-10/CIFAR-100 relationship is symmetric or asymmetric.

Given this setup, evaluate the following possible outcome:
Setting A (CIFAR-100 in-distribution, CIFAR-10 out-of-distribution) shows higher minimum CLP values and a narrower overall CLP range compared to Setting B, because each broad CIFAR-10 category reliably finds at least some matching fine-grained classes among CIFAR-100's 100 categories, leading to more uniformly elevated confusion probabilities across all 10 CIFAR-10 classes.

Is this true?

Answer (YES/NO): YES